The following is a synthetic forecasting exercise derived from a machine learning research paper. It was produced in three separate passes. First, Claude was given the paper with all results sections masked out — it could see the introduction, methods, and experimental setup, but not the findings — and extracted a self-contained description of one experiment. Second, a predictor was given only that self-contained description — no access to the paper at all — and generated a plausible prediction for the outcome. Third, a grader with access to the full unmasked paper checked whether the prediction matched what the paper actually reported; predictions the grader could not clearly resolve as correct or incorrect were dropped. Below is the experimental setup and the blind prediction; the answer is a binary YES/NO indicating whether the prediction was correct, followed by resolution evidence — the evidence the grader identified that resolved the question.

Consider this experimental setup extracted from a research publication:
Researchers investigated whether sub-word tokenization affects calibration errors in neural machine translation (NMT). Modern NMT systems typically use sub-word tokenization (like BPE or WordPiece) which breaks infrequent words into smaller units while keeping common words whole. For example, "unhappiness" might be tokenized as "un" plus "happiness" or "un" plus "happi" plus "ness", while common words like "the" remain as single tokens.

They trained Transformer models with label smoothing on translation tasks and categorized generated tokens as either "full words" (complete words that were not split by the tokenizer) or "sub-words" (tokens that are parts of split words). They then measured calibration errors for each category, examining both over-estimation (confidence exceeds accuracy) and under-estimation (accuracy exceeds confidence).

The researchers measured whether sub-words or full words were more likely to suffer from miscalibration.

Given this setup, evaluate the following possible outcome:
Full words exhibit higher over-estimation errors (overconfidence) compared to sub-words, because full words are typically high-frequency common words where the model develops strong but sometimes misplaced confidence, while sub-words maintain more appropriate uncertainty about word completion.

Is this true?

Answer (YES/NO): NO